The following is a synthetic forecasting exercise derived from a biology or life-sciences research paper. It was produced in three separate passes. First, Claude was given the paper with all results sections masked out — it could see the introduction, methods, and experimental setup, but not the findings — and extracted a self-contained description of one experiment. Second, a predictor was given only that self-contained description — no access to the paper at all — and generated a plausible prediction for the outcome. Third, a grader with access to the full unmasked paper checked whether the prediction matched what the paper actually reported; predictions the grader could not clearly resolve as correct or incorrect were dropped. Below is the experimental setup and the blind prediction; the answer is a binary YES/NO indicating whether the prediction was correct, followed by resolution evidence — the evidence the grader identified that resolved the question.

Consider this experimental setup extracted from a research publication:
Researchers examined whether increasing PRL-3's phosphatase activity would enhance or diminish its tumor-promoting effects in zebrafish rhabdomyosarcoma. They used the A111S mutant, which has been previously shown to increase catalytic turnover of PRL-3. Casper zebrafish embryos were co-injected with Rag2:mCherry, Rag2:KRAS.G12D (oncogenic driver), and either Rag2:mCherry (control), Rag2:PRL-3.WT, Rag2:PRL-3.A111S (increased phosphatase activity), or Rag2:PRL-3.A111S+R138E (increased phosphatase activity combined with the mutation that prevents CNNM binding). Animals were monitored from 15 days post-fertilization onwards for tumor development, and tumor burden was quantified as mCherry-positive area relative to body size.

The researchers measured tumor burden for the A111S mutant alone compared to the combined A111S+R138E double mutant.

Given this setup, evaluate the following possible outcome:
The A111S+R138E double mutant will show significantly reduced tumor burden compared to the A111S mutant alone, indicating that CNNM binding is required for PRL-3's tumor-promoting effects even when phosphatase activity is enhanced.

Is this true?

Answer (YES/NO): YES